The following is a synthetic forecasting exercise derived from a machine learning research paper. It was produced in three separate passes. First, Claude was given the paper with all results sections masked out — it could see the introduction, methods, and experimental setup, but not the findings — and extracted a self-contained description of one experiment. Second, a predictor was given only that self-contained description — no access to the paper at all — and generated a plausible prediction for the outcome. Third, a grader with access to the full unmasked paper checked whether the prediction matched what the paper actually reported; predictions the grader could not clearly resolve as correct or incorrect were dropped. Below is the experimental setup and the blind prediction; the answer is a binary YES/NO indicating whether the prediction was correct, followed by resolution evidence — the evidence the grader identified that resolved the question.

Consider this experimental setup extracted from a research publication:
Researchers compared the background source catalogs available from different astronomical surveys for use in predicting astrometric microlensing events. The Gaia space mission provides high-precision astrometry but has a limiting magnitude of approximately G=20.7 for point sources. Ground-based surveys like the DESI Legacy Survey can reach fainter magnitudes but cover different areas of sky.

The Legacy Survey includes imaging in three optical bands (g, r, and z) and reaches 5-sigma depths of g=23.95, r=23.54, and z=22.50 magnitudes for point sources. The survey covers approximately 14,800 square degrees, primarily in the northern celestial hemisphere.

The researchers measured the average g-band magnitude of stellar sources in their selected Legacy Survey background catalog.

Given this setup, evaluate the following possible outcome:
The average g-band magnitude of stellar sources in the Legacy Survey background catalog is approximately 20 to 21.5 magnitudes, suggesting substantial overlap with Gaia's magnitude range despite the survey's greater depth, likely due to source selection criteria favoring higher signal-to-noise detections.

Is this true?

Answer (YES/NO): NO